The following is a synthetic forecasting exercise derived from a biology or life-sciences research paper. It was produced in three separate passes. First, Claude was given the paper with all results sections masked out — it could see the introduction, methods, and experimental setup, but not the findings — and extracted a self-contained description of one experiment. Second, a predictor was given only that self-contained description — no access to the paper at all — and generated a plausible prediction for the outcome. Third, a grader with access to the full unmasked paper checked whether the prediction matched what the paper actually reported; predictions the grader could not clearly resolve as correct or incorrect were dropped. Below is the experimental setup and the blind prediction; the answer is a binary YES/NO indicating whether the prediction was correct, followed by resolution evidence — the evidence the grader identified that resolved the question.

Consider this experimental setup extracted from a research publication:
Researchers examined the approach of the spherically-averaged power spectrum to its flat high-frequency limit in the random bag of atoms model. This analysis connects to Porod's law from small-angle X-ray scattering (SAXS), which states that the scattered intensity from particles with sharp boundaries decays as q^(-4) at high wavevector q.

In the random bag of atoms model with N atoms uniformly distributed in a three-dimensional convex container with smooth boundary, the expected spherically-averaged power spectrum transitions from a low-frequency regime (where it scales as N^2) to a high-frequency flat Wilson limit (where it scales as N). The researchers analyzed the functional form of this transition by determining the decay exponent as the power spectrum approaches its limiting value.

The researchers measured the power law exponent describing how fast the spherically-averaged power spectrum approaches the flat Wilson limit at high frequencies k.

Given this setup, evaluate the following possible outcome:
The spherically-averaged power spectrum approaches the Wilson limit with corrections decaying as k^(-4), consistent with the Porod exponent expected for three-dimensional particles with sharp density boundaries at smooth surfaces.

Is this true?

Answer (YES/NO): YES